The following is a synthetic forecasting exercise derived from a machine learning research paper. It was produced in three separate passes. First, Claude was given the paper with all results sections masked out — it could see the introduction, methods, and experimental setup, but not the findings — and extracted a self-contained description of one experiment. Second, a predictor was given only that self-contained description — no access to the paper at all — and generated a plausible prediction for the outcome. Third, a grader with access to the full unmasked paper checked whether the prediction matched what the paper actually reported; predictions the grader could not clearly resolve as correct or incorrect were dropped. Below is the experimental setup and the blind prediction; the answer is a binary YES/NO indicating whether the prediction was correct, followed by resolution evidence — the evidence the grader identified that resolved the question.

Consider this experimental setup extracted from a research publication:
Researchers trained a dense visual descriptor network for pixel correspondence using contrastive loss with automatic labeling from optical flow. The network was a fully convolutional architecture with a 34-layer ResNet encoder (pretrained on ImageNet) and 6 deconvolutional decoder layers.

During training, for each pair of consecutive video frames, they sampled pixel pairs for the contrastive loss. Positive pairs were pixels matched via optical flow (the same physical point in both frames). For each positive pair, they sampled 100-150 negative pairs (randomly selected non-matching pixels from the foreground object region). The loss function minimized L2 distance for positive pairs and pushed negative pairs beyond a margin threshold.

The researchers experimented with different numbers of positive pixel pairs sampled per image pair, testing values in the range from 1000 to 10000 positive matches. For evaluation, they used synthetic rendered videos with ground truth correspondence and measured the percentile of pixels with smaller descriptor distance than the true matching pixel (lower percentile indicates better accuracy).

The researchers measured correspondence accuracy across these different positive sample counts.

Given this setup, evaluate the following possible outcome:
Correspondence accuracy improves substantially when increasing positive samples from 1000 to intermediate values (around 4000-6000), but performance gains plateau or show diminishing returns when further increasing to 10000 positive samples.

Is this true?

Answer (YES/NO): NO